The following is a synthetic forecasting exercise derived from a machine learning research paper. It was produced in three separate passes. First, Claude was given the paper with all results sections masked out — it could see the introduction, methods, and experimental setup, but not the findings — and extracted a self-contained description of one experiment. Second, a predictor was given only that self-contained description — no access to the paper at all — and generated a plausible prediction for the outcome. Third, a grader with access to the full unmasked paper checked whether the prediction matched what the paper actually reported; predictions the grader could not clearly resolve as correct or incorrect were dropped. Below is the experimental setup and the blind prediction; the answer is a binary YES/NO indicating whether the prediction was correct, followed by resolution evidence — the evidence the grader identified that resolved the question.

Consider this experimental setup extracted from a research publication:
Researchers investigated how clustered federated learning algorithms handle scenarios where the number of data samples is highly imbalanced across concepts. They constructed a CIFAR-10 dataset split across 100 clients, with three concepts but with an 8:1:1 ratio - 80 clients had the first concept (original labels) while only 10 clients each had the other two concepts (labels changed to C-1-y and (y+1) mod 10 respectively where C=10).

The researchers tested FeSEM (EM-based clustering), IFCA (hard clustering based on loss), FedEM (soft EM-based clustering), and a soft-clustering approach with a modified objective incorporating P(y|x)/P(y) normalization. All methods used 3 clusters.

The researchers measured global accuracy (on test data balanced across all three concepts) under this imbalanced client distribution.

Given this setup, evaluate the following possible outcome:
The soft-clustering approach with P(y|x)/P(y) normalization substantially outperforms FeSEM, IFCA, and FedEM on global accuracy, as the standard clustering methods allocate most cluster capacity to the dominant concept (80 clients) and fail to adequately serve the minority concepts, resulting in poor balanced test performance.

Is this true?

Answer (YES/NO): YES